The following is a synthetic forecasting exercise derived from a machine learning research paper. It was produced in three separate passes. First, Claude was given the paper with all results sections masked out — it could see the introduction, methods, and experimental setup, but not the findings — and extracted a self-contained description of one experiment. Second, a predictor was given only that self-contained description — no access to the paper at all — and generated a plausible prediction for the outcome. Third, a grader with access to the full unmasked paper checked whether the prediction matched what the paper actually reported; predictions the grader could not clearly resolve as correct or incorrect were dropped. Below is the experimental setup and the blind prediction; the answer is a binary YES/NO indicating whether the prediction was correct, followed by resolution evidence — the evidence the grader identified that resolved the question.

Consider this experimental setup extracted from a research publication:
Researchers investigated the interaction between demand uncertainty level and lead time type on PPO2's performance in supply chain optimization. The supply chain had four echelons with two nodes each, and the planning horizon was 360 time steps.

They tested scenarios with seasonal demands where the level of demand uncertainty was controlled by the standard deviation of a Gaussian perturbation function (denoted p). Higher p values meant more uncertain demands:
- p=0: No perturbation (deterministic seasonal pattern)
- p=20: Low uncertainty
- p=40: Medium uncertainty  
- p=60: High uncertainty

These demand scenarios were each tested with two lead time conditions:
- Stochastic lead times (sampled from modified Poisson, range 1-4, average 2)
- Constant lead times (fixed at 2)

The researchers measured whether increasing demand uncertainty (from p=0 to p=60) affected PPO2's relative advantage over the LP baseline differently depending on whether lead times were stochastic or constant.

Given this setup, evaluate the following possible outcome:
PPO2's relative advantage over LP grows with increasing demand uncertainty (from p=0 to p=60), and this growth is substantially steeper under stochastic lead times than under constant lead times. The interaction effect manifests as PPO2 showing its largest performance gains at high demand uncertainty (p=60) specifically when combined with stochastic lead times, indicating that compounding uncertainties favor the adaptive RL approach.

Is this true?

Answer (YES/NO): NO